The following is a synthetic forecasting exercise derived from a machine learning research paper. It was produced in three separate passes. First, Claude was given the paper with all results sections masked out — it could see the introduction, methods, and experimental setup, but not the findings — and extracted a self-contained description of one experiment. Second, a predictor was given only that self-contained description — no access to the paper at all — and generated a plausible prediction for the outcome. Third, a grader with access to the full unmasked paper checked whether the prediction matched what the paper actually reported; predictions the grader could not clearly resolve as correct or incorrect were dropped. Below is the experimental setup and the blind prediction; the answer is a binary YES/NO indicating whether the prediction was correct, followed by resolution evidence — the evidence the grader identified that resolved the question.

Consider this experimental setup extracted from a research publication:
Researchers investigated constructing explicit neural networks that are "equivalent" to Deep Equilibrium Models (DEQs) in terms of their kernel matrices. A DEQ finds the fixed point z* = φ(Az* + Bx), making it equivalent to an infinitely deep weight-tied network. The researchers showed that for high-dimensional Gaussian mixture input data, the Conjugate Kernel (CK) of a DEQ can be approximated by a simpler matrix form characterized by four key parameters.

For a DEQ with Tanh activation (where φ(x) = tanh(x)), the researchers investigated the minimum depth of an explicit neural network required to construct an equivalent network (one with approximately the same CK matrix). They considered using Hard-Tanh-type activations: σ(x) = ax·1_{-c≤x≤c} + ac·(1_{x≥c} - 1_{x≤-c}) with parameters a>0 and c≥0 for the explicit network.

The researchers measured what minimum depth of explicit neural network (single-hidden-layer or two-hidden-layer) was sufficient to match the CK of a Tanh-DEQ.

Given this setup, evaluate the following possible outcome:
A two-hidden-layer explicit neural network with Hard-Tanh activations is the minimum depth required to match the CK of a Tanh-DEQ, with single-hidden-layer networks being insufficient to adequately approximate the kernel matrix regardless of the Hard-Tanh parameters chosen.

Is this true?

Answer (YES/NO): NO